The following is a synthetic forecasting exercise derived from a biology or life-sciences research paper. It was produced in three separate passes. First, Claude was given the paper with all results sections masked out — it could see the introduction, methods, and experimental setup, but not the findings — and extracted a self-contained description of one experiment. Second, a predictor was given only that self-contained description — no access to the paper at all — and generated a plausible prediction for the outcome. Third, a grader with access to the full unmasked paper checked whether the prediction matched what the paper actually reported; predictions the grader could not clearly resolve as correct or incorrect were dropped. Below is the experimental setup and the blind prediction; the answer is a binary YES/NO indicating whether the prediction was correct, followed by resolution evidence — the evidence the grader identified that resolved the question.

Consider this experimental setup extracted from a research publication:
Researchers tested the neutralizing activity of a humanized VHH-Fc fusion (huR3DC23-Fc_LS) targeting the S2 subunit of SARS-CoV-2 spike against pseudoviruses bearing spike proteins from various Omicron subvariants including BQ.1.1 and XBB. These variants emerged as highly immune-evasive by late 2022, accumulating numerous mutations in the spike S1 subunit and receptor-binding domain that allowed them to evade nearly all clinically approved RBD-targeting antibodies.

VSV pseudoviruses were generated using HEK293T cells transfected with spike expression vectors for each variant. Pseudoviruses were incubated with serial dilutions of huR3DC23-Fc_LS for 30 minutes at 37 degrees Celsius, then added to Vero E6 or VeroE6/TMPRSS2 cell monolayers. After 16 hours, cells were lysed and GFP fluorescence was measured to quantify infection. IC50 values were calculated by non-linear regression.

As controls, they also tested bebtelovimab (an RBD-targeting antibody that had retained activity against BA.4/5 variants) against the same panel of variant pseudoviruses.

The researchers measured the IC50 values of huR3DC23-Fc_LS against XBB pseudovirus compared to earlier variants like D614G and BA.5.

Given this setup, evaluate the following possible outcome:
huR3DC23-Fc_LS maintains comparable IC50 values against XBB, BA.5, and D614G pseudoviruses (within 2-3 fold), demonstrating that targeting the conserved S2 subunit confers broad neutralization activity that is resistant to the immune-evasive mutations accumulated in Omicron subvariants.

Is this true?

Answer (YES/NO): YES